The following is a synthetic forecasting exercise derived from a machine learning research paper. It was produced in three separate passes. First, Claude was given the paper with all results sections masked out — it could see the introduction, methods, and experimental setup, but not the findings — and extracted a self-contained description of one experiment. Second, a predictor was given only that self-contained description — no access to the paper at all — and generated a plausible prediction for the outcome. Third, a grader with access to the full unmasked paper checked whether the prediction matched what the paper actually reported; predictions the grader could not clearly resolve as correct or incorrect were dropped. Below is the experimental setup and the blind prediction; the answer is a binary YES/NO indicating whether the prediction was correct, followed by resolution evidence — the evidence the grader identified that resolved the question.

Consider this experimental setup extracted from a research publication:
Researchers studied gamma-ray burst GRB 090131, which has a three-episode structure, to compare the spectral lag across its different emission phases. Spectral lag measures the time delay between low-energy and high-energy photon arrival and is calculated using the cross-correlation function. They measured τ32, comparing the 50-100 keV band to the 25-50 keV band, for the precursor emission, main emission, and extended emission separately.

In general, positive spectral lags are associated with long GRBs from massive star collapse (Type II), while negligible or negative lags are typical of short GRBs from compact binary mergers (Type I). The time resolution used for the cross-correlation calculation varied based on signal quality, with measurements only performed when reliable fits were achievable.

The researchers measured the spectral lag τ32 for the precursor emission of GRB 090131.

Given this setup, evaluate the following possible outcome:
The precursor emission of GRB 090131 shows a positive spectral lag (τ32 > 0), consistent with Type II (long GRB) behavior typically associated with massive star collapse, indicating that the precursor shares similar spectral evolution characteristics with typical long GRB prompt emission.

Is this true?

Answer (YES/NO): NO